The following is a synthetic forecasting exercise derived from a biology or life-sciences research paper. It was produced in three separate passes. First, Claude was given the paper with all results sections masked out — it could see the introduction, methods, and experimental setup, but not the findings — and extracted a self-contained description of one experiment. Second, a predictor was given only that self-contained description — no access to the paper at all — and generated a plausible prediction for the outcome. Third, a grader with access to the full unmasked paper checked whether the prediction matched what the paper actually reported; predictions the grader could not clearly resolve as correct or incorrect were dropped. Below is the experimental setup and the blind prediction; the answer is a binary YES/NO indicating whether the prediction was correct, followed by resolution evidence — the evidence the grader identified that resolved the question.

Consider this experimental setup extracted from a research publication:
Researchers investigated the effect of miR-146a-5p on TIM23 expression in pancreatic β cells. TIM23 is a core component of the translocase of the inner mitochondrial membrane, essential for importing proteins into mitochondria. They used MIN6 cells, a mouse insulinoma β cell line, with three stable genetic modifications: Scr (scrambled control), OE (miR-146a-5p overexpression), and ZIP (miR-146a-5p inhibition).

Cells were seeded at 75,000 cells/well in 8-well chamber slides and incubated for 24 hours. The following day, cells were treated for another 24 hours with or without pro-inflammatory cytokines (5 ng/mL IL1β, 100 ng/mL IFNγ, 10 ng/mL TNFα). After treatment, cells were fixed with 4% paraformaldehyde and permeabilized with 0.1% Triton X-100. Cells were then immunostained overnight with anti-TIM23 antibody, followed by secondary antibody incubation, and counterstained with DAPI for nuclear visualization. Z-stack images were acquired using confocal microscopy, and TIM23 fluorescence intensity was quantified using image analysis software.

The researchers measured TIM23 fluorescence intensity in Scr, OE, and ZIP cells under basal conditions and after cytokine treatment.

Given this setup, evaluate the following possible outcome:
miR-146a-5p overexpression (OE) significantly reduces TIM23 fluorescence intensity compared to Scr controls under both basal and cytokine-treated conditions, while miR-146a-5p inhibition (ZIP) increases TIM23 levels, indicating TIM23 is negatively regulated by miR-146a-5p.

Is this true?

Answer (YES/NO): NO